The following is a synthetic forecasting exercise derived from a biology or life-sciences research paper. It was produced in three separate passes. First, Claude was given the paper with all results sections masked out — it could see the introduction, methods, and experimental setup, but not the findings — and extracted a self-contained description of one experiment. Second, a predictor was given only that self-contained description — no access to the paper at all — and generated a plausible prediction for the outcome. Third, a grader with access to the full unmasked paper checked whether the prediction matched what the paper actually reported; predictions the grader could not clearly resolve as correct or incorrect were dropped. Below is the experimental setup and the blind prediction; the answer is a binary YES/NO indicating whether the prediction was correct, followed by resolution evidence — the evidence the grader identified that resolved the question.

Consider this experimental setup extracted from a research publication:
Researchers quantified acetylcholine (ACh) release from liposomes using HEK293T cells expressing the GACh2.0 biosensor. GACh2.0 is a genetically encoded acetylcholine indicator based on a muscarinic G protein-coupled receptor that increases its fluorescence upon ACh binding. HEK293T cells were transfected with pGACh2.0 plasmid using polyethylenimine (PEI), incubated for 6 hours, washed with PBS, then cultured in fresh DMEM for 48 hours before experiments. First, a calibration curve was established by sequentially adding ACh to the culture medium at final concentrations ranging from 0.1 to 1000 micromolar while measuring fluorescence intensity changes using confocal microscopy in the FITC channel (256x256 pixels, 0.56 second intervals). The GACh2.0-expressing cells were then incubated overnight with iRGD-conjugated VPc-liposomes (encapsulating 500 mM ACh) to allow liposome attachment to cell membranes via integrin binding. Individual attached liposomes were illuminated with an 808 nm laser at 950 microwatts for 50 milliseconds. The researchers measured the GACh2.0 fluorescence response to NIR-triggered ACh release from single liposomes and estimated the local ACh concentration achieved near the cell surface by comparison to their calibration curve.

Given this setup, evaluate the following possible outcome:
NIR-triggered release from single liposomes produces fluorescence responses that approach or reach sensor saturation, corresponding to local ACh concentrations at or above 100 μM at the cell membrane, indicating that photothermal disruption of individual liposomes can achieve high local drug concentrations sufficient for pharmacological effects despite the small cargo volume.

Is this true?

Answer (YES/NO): YES